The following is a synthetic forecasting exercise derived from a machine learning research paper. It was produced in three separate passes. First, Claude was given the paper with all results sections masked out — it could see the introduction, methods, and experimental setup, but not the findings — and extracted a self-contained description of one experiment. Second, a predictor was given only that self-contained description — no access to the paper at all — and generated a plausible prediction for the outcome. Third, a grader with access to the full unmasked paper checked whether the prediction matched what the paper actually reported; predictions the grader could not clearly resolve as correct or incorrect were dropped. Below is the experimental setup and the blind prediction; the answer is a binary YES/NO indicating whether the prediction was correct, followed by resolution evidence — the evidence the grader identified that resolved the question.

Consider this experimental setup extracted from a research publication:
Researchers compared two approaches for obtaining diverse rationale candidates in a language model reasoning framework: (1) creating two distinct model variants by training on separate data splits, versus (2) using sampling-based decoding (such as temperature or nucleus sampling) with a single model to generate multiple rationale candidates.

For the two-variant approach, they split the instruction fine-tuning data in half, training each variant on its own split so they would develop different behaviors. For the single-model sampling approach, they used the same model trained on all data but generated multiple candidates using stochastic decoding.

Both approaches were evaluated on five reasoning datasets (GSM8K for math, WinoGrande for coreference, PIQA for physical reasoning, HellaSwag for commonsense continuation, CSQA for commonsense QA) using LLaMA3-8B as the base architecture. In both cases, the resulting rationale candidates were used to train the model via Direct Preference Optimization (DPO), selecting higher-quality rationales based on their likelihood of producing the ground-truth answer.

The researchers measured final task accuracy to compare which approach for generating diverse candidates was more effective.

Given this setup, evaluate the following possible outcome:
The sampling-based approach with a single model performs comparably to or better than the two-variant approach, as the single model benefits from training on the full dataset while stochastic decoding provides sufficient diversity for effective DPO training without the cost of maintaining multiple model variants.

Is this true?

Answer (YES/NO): NO